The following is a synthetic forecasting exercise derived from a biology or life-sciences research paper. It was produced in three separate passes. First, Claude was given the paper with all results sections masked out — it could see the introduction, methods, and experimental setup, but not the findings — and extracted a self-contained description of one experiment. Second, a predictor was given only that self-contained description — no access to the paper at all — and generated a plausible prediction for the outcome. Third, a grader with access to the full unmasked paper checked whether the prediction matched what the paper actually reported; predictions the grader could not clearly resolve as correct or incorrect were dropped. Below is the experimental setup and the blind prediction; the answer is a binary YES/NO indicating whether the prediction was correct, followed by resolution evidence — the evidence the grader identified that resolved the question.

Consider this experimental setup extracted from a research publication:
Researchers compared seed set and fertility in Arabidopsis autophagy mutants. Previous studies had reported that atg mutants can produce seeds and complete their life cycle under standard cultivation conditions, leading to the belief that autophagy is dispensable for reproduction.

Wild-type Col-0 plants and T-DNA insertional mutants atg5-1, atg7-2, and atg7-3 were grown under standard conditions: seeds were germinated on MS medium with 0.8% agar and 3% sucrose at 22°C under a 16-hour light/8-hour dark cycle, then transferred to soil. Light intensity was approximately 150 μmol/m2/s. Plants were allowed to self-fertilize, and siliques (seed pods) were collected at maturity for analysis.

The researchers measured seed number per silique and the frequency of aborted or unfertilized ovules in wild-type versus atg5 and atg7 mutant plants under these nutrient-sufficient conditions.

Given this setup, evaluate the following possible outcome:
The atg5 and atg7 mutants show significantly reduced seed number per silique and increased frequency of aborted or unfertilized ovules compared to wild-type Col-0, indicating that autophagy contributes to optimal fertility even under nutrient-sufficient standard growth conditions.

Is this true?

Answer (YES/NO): YES